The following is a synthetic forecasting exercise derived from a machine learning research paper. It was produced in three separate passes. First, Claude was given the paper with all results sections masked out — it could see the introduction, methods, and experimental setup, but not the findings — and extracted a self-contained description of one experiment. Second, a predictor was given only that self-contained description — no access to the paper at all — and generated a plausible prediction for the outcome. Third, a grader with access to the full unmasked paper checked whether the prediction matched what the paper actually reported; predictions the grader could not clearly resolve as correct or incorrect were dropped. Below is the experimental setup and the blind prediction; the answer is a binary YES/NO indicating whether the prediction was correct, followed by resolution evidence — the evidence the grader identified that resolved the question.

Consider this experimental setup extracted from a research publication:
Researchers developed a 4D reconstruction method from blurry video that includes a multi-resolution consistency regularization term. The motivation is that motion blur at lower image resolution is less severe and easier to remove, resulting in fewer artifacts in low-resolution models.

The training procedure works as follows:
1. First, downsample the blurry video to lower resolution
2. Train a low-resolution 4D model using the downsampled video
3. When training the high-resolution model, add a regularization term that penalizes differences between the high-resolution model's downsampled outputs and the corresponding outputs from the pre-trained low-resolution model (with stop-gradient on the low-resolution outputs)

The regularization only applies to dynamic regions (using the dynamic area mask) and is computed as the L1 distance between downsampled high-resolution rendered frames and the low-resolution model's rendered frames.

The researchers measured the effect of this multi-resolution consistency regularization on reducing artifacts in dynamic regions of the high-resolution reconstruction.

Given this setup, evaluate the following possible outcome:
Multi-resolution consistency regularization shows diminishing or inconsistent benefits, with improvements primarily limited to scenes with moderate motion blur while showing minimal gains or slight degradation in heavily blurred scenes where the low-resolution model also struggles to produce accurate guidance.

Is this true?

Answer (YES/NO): NO